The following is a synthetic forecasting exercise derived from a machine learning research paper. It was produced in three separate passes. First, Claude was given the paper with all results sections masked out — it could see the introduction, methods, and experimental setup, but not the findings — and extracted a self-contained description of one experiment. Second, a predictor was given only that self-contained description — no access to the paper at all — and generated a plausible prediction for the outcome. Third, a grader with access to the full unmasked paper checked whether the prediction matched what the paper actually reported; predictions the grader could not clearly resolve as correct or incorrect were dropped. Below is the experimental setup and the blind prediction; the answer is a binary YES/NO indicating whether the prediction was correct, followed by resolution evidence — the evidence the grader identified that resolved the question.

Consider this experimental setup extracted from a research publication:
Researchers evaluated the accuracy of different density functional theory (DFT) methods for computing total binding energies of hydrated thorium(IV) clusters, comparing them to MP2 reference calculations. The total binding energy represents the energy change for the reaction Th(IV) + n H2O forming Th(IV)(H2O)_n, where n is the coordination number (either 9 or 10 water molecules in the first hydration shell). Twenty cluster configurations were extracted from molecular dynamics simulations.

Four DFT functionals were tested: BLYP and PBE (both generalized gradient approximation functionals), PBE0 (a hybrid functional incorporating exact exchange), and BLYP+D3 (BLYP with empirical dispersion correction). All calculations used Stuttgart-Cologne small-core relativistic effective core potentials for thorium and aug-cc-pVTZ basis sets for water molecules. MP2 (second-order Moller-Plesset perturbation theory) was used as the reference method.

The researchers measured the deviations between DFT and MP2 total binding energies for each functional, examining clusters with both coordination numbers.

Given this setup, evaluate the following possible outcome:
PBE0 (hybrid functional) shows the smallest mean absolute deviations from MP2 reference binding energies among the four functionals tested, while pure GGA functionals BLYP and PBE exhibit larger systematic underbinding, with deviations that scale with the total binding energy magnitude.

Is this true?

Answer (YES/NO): NO